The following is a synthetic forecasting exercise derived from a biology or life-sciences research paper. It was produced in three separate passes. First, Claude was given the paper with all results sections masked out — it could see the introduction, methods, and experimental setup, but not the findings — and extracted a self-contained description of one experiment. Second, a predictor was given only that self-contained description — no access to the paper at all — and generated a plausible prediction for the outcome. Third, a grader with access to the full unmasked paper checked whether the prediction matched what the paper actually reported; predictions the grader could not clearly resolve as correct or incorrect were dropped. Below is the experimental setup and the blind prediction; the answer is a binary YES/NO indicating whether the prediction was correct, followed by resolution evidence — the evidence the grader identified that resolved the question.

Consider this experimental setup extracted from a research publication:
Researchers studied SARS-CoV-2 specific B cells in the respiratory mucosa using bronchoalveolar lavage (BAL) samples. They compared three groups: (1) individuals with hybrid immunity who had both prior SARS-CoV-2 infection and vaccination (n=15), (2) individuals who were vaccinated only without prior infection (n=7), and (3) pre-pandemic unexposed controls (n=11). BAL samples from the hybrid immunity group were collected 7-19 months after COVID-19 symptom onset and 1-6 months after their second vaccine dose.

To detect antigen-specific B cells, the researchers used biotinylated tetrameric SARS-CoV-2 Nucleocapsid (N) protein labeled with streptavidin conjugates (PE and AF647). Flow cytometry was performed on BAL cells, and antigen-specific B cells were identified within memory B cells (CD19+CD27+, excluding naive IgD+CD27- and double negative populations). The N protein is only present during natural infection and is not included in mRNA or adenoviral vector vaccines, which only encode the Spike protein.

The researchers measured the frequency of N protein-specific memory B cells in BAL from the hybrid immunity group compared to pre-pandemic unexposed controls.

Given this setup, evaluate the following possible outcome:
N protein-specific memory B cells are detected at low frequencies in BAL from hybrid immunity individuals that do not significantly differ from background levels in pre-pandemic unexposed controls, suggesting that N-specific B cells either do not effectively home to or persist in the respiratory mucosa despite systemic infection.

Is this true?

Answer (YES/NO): NO